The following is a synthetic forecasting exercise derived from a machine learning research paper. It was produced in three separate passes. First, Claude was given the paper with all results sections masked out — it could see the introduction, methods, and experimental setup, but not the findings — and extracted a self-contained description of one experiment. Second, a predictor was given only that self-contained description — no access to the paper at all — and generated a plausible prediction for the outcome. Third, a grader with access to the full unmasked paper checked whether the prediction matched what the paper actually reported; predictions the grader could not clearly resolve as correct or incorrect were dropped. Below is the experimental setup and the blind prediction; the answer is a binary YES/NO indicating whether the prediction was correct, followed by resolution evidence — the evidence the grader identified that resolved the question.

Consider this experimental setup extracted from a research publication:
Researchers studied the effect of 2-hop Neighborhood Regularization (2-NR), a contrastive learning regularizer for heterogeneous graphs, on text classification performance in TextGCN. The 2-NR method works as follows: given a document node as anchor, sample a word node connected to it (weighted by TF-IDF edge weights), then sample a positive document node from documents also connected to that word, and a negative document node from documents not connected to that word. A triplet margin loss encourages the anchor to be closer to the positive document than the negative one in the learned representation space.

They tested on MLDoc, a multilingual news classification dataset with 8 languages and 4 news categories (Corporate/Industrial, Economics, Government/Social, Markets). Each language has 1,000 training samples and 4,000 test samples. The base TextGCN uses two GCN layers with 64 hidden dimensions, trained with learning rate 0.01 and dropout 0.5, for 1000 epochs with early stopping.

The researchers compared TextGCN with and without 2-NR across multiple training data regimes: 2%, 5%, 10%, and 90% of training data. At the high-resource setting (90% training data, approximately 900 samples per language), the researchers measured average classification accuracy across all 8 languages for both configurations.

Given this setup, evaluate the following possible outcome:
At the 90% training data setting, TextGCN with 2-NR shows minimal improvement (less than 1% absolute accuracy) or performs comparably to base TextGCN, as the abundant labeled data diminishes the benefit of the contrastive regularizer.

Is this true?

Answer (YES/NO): YES